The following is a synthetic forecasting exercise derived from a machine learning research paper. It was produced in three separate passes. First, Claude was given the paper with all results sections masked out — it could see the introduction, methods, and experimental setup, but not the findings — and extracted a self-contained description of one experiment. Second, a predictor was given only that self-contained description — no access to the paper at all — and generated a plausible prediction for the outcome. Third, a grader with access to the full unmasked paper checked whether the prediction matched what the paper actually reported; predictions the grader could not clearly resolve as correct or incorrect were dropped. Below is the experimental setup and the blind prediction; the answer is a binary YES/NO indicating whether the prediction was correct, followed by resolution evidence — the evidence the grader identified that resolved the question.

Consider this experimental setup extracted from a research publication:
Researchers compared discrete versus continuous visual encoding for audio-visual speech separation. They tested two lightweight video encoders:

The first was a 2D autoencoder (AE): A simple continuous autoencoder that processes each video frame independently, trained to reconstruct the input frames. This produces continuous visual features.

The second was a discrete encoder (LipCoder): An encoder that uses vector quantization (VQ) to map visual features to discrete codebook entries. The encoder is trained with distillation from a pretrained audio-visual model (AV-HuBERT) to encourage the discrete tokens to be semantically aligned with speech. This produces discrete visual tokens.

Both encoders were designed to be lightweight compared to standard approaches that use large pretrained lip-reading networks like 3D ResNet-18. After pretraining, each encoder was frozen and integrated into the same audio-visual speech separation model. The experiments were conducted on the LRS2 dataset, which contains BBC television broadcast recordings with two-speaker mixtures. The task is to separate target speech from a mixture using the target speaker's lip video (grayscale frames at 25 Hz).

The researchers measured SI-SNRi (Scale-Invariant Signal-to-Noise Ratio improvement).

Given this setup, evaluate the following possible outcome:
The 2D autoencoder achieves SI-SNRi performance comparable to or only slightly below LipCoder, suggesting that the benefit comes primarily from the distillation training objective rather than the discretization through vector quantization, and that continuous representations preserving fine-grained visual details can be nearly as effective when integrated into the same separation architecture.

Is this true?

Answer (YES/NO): NO